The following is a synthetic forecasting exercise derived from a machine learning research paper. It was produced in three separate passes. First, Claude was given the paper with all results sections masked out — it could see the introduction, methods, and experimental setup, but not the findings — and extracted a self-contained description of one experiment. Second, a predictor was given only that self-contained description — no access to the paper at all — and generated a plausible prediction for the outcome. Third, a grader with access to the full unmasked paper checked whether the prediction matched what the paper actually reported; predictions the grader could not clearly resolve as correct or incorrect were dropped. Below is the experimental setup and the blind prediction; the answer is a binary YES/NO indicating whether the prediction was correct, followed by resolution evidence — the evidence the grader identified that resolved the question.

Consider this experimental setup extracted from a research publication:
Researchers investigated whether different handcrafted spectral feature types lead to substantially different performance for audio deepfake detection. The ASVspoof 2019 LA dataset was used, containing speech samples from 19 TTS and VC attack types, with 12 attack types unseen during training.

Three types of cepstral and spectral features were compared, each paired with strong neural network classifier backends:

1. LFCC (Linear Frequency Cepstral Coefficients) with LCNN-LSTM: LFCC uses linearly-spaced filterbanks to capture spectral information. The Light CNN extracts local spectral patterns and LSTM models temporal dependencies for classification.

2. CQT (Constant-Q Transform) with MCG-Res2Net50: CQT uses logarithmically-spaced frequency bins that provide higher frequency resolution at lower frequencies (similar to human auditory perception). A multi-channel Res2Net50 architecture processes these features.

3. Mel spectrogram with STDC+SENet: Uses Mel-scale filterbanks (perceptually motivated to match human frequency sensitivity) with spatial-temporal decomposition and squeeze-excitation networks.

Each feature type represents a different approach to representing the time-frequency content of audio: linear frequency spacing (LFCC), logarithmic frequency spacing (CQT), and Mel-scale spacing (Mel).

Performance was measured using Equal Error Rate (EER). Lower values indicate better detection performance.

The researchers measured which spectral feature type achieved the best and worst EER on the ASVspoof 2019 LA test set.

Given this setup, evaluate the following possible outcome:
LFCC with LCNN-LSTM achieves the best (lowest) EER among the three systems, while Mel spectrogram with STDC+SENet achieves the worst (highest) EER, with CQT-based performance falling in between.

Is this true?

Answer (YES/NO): NO